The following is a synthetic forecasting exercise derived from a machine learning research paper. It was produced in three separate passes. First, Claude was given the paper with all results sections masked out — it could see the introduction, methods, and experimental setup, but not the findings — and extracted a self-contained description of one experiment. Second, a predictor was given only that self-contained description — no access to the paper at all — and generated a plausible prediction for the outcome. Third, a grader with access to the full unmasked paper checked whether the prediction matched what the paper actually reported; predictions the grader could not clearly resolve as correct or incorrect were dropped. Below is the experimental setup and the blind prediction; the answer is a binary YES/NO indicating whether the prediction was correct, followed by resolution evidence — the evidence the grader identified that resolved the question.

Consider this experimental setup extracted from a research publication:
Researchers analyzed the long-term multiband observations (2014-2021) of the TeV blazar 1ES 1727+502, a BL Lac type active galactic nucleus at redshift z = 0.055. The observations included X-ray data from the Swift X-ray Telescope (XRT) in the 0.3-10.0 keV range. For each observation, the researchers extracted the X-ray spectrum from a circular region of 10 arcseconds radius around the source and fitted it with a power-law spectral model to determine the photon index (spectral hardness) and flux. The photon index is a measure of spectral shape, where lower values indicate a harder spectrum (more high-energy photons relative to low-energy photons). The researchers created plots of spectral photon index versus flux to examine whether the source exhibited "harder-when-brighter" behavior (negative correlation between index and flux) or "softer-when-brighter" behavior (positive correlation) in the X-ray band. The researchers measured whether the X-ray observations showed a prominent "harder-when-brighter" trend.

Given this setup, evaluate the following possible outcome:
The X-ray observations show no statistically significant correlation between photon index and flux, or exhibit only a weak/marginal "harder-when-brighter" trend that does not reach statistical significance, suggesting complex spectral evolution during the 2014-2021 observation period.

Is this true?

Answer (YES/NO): YES